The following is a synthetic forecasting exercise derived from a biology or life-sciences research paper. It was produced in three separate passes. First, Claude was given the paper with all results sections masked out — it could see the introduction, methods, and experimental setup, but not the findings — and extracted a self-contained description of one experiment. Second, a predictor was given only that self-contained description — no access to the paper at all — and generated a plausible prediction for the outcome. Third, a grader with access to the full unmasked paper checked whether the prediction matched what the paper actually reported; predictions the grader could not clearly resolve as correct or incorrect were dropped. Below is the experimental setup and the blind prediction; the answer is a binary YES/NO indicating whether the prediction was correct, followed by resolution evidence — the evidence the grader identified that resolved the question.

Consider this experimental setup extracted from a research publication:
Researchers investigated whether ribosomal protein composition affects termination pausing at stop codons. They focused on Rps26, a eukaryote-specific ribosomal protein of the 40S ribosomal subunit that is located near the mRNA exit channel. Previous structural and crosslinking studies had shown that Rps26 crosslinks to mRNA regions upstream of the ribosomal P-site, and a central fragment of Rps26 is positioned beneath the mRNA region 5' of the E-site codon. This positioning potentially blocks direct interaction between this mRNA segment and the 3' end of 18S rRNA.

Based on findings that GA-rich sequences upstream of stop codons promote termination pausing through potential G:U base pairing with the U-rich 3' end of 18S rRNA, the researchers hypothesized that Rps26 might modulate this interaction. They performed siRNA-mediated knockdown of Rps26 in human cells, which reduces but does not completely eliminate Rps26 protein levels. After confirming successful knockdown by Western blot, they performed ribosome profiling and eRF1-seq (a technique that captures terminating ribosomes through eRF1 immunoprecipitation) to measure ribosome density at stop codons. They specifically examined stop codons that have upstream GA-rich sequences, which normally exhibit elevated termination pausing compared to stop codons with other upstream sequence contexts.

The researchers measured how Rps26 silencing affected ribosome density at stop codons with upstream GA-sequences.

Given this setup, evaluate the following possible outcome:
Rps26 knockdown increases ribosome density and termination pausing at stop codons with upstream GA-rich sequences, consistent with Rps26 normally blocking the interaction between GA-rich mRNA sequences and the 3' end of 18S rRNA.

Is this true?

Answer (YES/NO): YES